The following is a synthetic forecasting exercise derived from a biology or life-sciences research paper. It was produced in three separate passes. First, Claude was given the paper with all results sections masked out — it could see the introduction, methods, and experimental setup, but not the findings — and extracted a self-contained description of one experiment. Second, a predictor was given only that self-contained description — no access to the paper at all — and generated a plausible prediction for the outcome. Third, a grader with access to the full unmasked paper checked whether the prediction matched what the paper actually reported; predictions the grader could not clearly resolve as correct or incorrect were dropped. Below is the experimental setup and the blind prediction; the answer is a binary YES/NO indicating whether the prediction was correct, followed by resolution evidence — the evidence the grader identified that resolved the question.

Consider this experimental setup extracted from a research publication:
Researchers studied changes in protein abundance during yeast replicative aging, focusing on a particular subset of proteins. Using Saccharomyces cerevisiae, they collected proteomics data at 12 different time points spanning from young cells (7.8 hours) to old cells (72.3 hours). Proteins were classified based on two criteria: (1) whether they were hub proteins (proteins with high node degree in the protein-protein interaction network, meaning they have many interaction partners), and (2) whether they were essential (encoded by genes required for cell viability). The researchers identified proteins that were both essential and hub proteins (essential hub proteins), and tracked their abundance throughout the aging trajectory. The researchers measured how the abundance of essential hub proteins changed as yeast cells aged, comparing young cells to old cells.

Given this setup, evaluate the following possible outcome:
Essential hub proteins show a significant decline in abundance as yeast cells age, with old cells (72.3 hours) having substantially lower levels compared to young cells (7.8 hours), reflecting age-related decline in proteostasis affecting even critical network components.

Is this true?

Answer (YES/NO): NO